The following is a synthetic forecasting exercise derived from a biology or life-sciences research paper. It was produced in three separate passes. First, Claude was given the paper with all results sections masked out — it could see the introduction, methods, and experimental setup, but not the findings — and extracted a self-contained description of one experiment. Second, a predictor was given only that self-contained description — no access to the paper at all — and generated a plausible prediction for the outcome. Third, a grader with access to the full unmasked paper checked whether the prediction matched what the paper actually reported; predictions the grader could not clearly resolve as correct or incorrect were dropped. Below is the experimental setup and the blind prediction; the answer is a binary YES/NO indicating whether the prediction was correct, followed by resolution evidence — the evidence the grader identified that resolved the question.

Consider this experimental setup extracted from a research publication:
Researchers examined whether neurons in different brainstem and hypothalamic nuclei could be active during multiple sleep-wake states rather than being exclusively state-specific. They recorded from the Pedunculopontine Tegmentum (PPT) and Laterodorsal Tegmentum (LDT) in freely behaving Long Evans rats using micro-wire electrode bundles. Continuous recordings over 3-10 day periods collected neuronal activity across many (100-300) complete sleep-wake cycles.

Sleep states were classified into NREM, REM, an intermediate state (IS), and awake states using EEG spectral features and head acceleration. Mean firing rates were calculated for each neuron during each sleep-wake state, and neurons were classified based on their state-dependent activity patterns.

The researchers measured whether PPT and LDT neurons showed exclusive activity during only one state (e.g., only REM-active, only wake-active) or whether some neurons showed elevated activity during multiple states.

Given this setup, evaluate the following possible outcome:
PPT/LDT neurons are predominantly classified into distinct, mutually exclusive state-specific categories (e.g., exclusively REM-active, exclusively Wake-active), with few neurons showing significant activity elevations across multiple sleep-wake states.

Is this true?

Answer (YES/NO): YES